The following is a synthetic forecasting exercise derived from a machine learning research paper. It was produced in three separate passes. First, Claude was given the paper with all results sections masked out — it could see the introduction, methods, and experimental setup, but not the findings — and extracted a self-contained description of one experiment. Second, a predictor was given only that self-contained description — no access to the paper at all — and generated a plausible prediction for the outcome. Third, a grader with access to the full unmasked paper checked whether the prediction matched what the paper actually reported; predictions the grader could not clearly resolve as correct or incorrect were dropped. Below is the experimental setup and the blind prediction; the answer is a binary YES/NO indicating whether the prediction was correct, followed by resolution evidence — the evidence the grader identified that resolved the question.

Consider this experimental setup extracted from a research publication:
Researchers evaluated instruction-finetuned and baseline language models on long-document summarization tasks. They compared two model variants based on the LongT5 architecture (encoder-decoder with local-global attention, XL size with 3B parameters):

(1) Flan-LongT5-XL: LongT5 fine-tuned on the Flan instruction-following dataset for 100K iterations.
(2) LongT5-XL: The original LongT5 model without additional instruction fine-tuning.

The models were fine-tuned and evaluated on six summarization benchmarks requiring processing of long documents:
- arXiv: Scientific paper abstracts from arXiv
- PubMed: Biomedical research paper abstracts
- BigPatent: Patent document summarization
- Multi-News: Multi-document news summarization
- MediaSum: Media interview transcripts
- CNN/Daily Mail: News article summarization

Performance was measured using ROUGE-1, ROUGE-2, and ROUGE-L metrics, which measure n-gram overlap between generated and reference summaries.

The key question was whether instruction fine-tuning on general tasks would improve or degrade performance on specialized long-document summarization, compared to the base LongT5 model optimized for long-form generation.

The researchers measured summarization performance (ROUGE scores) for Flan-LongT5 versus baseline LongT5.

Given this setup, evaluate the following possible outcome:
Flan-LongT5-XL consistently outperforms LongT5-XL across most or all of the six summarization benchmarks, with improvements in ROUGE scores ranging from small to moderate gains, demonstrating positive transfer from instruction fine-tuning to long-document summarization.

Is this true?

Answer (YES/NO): NO